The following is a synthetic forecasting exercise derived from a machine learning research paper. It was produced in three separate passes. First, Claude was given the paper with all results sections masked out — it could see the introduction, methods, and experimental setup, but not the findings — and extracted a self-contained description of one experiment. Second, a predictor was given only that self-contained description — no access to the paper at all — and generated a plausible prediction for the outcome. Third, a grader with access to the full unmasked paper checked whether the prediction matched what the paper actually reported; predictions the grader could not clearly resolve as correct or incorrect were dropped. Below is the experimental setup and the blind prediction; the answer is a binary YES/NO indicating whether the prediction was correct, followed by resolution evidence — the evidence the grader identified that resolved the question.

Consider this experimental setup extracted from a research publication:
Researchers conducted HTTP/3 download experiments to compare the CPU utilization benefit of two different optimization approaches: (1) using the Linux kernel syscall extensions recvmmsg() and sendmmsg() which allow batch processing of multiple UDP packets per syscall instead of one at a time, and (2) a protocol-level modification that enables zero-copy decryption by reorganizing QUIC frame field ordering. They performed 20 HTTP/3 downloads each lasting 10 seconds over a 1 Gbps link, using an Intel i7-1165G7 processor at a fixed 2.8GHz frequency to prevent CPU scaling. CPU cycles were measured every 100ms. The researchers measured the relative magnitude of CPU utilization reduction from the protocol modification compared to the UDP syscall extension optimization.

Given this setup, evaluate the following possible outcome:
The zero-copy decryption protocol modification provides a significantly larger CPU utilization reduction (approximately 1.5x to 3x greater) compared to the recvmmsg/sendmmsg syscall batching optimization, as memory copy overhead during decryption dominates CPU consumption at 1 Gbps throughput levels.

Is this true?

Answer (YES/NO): NO